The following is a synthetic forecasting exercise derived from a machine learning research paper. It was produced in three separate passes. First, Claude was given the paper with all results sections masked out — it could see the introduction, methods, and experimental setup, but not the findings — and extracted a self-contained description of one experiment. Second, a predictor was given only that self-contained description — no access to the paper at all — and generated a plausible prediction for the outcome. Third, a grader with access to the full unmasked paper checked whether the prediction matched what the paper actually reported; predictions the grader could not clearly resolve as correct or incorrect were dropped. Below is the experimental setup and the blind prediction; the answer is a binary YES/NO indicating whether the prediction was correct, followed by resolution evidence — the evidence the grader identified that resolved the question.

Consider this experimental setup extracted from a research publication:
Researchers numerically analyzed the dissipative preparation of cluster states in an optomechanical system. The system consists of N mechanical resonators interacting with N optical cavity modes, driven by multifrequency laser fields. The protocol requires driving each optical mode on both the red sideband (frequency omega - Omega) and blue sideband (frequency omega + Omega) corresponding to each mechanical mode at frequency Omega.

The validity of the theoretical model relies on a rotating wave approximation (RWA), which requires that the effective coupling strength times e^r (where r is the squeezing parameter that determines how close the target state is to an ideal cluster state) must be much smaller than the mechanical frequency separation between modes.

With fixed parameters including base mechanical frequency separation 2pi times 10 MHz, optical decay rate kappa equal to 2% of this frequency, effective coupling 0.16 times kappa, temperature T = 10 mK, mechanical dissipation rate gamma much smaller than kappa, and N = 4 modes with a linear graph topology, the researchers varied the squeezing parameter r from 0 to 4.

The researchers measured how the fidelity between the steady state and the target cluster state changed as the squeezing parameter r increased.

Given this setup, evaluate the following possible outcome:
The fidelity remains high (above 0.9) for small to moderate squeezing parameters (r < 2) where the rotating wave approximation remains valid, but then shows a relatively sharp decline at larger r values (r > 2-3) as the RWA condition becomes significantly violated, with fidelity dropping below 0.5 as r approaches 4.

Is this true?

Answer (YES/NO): NO